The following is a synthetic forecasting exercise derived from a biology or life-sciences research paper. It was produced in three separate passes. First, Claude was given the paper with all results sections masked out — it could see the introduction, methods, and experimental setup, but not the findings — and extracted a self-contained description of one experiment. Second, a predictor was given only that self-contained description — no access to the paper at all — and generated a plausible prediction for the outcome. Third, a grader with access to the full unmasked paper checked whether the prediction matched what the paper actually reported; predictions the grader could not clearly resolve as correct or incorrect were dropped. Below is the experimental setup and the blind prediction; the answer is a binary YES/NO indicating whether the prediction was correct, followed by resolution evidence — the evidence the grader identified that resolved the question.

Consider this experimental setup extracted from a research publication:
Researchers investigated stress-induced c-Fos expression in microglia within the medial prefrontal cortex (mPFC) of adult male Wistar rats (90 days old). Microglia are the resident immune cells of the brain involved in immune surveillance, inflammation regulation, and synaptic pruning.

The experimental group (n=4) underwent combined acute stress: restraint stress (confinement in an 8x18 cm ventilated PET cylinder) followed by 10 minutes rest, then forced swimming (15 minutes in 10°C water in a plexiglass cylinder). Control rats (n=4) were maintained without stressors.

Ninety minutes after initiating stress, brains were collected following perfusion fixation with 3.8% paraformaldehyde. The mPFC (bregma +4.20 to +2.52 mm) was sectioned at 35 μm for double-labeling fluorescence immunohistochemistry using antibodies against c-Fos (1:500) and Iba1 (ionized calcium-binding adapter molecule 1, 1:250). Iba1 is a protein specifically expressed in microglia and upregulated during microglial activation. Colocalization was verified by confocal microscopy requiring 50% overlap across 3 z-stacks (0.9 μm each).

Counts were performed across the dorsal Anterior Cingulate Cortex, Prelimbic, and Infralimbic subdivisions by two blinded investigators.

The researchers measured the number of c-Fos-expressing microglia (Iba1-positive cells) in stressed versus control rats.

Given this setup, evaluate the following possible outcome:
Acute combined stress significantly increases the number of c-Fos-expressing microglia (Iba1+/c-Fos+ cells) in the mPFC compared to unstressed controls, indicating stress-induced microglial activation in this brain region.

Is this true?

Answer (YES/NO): YES